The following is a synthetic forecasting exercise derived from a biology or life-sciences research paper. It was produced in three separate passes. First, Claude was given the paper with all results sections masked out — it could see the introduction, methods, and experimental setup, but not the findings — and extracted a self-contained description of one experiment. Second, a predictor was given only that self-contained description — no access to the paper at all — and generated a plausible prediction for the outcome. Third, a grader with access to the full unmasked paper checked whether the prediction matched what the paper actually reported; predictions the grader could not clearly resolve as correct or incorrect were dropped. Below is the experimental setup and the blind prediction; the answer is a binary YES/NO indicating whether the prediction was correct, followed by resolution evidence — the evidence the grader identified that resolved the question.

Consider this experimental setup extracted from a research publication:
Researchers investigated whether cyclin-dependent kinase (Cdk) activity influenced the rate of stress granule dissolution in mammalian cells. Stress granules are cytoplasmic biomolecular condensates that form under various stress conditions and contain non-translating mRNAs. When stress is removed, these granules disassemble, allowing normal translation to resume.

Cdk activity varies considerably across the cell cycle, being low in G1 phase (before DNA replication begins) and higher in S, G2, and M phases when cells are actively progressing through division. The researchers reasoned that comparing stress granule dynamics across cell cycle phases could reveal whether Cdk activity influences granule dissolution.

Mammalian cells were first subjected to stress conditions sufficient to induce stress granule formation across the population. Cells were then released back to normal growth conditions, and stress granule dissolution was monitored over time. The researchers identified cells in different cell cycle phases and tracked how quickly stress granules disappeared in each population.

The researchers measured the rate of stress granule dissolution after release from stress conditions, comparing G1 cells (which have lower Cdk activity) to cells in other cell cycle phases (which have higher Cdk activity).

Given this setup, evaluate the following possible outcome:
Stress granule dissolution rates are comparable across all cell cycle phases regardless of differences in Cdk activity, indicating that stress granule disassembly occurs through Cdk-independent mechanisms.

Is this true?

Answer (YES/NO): NO